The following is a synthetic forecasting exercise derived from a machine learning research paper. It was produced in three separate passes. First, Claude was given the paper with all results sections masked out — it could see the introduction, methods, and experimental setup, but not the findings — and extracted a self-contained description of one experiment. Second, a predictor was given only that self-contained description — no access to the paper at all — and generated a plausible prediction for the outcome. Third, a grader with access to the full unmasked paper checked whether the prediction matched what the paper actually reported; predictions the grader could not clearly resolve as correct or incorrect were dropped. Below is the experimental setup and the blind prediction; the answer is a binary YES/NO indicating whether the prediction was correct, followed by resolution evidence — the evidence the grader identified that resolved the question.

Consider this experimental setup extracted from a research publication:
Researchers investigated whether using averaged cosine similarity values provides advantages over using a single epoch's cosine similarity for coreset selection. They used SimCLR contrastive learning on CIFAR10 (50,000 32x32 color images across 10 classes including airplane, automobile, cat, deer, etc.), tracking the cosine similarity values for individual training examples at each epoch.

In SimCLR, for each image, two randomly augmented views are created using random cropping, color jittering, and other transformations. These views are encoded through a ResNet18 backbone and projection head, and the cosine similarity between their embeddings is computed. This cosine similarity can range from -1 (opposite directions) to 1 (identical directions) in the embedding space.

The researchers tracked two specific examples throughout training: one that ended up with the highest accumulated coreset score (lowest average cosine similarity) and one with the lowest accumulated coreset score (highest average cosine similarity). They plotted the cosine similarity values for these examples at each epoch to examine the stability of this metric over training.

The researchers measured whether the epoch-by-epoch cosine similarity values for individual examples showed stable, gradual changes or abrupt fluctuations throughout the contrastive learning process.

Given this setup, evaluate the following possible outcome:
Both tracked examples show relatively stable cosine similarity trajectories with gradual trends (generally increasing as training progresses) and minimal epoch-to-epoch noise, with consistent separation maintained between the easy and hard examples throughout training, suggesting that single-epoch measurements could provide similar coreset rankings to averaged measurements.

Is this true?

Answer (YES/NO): NO